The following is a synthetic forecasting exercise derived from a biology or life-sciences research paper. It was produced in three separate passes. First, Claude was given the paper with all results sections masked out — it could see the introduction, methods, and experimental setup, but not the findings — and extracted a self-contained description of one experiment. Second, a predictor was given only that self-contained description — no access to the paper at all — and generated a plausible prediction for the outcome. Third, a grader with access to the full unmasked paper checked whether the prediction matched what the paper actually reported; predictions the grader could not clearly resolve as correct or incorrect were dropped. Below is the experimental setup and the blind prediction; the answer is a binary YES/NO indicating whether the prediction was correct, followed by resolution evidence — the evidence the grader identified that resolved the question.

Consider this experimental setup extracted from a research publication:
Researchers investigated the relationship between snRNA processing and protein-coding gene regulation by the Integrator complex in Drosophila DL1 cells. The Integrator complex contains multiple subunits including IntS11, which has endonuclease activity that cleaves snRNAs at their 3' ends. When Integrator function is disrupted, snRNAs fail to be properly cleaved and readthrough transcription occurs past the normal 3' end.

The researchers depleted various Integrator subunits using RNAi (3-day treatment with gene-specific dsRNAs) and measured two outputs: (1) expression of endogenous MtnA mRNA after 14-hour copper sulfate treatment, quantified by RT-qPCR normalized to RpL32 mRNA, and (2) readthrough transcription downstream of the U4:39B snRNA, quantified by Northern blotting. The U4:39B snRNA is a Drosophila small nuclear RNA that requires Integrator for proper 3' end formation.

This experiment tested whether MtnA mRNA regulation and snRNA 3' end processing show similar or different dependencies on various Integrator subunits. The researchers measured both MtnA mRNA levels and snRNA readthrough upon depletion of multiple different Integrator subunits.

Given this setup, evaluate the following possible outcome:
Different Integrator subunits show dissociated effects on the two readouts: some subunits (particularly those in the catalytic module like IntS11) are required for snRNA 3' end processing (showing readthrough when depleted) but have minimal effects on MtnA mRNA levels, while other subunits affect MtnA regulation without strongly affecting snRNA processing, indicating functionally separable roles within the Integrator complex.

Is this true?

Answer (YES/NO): NO